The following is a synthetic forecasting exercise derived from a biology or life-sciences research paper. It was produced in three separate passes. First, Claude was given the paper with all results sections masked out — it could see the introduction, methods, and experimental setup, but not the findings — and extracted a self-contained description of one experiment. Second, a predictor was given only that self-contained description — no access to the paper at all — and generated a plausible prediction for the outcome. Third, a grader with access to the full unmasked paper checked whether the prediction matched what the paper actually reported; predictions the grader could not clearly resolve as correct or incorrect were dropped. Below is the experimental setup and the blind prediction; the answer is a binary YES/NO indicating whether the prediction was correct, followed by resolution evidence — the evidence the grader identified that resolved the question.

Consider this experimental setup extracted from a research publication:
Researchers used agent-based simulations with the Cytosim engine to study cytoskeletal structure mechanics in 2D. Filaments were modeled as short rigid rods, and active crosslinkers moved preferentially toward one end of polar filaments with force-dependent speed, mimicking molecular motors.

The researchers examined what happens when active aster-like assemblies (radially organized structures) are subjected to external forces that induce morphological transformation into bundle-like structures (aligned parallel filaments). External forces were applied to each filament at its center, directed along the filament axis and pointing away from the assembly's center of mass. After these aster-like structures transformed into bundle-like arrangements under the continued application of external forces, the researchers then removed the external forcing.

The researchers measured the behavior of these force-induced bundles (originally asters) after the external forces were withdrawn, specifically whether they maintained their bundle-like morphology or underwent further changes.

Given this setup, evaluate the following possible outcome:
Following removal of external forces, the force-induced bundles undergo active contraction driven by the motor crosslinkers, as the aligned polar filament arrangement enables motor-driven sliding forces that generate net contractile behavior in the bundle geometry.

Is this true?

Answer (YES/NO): NO